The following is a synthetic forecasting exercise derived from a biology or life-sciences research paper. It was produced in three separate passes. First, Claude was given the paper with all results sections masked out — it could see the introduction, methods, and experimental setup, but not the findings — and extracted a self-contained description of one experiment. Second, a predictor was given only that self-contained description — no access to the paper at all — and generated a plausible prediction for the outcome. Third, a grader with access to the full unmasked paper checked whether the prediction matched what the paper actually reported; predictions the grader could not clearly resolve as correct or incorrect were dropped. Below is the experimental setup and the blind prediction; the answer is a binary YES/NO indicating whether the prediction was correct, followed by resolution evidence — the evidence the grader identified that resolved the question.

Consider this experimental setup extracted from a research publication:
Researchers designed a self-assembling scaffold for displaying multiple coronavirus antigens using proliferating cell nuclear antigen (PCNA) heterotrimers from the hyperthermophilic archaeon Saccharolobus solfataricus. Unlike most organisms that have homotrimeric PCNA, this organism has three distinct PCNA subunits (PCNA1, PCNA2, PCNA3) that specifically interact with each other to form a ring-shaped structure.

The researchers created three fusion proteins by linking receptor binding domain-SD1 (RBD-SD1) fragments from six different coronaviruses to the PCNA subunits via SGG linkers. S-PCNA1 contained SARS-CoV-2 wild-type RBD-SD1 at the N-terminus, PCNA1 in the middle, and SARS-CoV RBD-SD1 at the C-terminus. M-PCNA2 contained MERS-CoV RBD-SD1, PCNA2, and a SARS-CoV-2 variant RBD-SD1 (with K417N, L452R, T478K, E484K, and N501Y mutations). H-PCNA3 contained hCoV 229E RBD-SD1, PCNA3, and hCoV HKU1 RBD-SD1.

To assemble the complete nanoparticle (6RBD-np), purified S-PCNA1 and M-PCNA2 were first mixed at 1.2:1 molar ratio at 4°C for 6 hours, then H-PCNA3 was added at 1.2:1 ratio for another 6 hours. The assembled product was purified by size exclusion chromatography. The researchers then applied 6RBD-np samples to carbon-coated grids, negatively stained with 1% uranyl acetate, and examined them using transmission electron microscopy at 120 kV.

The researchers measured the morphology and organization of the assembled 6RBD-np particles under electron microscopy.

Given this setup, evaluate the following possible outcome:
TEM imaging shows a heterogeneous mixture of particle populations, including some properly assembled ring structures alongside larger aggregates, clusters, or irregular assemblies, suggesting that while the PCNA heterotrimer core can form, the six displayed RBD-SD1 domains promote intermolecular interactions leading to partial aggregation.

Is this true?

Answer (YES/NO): NO